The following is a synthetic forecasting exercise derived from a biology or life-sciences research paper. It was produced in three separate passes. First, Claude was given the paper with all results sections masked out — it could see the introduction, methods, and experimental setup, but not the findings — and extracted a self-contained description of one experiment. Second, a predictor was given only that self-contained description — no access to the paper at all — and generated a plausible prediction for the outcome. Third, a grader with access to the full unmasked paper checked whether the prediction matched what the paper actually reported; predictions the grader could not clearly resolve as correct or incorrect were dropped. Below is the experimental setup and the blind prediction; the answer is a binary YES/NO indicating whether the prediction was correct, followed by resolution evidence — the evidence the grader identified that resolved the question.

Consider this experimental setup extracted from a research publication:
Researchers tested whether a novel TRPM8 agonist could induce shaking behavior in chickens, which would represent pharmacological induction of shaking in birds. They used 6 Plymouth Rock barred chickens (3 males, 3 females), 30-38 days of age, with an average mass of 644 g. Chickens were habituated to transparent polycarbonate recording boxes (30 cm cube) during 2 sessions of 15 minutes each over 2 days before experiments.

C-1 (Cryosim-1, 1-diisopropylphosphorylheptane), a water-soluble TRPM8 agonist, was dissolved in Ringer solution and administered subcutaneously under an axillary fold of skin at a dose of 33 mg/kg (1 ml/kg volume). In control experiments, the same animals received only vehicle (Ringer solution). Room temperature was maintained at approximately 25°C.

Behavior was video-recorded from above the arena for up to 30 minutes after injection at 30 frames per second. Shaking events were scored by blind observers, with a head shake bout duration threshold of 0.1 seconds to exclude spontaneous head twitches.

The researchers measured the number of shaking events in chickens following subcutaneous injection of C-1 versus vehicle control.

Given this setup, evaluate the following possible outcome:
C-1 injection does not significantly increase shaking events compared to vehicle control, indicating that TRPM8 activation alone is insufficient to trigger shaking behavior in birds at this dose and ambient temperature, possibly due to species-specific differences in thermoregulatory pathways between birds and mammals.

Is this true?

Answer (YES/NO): NO